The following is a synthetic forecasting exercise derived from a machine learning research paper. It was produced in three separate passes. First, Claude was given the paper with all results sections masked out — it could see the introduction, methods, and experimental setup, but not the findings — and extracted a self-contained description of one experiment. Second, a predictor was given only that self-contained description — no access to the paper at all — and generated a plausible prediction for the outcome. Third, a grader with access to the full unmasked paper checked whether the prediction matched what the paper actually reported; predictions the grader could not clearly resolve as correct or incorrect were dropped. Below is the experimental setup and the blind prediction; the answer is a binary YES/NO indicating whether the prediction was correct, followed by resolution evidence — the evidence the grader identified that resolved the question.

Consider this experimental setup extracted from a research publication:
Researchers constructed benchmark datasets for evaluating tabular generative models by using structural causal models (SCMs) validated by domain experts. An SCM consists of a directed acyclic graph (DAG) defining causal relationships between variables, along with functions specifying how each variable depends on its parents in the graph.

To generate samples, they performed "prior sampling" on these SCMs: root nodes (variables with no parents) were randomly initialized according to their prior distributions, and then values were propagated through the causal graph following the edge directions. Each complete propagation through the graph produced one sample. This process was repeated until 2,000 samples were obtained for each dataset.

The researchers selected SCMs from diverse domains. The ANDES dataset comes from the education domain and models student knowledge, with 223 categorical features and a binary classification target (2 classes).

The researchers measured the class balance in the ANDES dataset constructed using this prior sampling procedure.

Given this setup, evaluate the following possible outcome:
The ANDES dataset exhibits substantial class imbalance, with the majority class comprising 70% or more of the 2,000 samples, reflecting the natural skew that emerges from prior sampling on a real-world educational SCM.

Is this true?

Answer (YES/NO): NO